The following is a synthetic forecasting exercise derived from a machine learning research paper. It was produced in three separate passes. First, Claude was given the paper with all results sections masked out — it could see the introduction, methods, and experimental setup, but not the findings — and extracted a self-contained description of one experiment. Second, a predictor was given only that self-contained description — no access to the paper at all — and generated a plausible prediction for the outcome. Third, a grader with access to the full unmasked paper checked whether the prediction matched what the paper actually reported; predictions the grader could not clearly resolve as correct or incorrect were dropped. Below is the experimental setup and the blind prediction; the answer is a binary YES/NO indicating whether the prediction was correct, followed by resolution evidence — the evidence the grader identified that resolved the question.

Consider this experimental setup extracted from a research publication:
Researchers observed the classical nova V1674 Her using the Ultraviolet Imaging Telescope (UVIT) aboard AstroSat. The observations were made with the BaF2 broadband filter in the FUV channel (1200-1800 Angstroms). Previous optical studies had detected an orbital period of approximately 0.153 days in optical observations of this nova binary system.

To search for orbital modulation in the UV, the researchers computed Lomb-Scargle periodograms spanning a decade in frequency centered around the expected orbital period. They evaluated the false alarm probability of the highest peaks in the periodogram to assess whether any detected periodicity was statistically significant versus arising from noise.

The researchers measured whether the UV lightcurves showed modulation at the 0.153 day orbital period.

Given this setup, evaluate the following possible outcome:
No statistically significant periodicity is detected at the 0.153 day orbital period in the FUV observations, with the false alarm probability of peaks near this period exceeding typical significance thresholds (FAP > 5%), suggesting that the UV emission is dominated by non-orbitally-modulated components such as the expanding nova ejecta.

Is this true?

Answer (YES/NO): YES